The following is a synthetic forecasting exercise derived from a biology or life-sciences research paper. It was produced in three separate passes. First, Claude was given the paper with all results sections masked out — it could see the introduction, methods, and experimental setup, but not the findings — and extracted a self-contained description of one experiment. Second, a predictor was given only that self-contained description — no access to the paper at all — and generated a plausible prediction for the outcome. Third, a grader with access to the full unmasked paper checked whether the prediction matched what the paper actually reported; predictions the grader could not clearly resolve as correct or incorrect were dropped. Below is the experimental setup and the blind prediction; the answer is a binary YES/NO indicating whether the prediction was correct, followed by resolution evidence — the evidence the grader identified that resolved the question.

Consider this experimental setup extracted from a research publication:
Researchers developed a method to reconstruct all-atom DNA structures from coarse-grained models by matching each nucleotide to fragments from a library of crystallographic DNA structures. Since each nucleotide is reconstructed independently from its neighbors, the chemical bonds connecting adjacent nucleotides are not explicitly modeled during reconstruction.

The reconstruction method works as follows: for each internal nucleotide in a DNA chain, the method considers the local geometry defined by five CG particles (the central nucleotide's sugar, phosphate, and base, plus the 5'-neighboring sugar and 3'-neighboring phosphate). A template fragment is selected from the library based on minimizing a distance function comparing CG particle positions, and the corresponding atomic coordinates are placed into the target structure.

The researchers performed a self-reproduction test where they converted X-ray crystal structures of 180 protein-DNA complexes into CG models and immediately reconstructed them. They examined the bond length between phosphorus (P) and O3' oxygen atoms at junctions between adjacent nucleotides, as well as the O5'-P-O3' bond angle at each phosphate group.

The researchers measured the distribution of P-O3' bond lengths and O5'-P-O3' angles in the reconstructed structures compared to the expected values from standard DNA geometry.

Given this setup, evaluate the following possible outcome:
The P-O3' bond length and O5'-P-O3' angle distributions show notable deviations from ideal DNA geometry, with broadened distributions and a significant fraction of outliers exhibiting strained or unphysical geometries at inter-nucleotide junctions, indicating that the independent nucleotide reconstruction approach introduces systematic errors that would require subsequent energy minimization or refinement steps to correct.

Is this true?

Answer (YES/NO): NO